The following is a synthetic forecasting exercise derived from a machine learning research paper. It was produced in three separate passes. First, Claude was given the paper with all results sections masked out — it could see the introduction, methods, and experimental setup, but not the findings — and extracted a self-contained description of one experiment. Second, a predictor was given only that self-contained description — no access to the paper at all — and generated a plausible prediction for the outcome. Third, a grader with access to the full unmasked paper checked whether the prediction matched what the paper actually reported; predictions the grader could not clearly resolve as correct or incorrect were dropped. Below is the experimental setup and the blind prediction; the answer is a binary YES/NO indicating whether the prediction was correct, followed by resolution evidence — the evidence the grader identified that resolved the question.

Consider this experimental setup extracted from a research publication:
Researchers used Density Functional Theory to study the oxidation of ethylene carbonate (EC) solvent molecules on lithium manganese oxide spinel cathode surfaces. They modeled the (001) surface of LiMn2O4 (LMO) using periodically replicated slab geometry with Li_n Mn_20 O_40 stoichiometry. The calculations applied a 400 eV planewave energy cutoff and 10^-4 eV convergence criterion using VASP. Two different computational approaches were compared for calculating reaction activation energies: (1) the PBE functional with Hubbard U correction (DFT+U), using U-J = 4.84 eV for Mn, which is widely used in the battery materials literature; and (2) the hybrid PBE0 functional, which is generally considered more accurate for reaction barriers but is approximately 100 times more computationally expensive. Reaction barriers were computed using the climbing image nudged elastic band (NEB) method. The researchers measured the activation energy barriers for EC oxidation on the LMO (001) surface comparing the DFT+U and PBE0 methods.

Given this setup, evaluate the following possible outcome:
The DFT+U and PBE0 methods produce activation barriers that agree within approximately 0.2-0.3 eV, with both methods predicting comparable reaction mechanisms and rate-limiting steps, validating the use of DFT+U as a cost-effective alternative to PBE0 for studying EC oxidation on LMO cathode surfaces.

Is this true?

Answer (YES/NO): NO